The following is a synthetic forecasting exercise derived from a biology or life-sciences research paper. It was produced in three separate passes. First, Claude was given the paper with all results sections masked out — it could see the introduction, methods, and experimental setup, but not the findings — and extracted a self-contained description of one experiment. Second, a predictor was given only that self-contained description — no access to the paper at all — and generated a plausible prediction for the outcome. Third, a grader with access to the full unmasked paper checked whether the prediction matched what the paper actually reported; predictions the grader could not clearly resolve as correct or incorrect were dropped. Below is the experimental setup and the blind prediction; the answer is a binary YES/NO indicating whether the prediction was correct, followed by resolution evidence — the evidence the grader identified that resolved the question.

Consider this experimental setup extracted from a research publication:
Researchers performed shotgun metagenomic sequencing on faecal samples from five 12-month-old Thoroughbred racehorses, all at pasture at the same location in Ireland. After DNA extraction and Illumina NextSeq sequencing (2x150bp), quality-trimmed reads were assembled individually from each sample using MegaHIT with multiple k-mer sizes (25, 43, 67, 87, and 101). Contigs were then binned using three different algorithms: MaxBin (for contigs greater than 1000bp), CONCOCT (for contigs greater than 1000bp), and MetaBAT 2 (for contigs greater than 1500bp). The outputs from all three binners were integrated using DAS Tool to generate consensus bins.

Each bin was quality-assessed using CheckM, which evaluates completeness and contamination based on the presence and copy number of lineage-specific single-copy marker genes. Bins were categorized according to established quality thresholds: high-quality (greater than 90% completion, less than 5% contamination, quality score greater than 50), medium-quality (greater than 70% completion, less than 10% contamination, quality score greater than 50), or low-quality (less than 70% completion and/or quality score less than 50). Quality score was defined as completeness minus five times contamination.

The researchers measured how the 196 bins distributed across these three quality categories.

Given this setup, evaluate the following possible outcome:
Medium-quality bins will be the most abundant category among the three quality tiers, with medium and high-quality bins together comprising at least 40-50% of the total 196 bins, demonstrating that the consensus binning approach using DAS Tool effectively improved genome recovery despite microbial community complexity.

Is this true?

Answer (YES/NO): YES